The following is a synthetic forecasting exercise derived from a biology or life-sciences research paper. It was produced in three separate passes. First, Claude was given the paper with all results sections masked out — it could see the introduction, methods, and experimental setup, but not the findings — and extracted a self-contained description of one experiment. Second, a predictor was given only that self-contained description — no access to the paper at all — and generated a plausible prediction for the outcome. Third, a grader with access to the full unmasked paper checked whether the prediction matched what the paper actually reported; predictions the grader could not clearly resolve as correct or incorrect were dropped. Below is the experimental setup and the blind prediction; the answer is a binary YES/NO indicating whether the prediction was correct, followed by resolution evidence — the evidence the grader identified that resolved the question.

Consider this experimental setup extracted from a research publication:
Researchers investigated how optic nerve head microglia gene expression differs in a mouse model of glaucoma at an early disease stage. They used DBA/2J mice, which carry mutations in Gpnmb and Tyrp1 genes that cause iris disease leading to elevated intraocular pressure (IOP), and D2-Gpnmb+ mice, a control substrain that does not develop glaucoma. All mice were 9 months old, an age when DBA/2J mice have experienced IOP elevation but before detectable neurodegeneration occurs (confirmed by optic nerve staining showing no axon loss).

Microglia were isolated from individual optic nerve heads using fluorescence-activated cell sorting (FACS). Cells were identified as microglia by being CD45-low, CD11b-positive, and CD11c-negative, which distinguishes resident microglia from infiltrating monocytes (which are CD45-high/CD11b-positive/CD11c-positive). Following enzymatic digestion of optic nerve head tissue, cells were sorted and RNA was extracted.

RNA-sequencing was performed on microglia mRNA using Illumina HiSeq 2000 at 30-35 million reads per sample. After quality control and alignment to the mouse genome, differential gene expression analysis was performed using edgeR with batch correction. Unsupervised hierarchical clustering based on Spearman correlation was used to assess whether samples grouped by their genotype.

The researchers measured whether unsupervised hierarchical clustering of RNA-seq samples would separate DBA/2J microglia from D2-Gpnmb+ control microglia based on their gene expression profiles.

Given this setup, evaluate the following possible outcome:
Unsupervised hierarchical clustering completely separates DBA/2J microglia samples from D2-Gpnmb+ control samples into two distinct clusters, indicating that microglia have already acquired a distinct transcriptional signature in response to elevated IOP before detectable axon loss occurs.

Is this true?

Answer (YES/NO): NO